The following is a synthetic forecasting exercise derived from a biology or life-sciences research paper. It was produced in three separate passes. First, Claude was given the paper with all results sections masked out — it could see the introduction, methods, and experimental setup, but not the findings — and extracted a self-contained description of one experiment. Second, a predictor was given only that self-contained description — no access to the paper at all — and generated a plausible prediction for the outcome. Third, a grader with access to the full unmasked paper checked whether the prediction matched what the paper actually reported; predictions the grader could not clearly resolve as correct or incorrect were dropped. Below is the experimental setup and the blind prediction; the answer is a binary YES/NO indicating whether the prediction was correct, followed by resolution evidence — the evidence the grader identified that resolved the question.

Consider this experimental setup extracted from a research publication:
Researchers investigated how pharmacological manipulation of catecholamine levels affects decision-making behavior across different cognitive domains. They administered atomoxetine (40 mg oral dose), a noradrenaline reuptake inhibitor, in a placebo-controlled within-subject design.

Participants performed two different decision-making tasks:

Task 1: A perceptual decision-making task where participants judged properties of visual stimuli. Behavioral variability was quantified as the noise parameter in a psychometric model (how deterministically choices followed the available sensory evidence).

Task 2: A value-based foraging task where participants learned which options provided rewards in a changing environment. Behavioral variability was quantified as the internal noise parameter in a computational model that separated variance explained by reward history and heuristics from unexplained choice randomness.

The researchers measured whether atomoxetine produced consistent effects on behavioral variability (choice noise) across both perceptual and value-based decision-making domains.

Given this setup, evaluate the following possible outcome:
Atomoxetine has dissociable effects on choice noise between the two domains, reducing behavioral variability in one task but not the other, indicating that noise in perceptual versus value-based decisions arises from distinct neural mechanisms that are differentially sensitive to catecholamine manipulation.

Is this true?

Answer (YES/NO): NO